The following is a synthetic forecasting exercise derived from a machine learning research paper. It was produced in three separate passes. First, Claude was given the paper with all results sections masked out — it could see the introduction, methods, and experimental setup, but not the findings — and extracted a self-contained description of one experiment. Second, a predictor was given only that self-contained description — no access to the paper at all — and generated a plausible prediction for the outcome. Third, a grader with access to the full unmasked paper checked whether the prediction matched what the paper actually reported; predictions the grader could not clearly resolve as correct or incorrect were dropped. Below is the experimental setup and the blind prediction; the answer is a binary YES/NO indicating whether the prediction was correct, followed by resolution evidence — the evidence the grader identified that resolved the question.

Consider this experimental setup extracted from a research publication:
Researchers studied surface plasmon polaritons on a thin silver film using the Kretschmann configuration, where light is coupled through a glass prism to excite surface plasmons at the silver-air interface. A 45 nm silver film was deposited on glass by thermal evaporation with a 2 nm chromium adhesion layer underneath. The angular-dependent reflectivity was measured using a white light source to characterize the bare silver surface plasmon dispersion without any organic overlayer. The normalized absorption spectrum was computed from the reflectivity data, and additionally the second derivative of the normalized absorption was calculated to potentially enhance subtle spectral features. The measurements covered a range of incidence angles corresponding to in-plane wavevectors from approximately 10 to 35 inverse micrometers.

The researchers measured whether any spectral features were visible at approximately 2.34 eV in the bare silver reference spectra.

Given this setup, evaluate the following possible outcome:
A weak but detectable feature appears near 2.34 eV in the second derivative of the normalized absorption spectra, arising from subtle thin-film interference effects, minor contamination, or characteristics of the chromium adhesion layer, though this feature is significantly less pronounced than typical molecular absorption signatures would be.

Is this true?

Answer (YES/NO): YES